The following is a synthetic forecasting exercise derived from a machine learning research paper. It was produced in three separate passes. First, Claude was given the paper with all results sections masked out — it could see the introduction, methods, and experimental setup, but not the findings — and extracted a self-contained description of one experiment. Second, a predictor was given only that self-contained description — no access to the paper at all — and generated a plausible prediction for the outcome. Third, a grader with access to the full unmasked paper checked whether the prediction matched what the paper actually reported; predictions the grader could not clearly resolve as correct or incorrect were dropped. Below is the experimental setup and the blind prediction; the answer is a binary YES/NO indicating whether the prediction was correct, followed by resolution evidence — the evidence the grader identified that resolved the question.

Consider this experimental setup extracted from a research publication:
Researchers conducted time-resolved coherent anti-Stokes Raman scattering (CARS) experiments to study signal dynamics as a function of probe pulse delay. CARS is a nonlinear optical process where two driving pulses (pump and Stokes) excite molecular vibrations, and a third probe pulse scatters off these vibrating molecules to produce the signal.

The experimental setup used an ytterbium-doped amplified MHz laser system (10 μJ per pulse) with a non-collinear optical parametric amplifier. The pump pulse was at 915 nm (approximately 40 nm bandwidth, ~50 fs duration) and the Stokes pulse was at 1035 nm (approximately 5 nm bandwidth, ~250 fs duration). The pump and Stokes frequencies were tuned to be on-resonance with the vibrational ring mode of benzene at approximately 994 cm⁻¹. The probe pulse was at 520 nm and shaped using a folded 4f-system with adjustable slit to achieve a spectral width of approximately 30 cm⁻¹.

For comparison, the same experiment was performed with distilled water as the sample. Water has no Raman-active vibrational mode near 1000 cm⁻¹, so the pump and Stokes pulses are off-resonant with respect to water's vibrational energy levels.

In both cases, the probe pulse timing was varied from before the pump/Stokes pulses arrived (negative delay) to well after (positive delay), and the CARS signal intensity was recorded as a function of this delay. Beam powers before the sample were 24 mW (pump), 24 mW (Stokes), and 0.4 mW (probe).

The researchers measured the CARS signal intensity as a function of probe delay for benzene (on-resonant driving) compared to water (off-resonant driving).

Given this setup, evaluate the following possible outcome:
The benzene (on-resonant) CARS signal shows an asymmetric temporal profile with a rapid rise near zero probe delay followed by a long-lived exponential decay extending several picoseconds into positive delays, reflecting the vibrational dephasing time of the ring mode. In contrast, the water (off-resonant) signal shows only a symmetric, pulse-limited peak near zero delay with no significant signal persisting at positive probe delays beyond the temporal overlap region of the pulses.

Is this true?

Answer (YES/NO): NO